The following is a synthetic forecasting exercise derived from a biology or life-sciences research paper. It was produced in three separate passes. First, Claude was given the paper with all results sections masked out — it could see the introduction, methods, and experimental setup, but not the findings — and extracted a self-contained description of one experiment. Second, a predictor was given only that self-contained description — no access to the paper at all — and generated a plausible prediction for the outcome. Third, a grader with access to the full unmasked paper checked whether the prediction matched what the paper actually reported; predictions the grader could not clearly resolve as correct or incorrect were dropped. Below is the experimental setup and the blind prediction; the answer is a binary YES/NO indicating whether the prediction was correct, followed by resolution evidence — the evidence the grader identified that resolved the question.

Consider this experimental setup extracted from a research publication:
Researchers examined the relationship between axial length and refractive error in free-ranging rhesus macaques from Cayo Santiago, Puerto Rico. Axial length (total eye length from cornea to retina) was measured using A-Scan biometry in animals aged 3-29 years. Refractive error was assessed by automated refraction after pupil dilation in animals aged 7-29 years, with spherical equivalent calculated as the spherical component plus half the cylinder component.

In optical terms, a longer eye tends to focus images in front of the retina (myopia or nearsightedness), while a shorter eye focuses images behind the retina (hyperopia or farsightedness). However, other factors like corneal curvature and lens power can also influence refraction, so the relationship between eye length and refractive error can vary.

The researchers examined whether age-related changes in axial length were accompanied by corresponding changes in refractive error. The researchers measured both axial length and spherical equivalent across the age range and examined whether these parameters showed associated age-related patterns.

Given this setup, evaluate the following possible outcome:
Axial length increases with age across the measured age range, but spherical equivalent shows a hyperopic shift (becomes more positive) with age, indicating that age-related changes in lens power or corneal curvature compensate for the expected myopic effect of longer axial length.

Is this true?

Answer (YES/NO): NO